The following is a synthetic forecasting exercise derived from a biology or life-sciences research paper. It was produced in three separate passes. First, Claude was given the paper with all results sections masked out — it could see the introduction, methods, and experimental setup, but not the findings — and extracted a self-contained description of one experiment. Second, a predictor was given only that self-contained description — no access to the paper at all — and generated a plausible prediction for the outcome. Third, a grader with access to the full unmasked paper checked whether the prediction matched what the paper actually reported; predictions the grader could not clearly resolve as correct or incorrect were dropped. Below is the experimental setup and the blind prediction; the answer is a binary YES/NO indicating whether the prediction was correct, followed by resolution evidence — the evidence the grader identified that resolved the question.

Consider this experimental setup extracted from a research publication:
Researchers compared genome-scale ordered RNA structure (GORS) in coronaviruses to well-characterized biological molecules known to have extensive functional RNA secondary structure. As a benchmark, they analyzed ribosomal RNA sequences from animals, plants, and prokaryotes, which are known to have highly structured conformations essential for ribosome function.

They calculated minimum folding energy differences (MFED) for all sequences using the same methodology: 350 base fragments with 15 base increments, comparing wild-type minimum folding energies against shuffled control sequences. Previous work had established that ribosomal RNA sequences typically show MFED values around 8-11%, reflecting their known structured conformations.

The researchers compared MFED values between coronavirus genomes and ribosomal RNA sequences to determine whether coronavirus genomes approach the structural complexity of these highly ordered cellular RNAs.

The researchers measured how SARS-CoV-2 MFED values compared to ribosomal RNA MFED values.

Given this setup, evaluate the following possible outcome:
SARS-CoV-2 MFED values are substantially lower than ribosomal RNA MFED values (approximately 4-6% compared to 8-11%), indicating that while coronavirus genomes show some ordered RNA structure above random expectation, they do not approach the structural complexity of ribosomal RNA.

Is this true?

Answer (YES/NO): NO